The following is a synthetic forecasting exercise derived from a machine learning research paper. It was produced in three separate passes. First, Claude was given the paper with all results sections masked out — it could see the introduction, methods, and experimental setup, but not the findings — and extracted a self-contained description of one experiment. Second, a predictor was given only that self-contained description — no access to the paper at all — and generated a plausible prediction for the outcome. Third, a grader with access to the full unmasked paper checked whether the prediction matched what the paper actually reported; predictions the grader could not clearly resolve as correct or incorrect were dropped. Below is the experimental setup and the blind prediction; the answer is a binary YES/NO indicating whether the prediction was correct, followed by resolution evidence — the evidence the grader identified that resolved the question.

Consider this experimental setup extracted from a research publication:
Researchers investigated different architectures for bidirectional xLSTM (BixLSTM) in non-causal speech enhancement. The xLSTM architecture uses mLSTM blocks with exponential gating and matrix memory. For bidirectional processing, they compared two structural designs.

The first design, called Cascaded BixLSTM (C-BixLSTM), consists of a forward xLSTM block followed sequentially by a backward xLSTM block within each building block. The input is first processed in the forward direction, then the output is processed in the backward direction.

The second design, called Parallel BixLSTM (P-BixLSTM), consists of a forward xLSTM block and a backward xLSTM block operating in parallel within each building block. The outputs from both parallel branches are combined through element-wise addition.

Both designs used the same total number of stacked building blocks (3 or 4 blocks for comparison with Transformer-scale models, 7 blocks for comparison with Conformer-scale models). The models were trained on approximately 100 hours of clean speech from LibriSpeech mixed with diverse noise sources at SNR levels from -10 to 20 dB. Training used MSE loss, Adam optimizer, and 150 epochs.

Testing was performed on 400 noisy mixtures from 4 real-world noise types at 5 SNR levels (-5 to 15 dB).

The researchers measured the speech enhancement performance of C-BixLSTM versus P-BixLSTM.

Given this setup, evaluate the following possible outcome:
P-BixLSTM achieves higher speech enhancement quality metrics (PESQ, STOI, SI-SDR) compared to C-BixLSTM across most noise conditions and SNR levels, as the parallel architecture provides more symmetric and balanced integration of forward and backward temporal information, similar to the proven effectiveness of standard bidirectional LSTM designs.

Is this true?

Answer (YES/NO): NO